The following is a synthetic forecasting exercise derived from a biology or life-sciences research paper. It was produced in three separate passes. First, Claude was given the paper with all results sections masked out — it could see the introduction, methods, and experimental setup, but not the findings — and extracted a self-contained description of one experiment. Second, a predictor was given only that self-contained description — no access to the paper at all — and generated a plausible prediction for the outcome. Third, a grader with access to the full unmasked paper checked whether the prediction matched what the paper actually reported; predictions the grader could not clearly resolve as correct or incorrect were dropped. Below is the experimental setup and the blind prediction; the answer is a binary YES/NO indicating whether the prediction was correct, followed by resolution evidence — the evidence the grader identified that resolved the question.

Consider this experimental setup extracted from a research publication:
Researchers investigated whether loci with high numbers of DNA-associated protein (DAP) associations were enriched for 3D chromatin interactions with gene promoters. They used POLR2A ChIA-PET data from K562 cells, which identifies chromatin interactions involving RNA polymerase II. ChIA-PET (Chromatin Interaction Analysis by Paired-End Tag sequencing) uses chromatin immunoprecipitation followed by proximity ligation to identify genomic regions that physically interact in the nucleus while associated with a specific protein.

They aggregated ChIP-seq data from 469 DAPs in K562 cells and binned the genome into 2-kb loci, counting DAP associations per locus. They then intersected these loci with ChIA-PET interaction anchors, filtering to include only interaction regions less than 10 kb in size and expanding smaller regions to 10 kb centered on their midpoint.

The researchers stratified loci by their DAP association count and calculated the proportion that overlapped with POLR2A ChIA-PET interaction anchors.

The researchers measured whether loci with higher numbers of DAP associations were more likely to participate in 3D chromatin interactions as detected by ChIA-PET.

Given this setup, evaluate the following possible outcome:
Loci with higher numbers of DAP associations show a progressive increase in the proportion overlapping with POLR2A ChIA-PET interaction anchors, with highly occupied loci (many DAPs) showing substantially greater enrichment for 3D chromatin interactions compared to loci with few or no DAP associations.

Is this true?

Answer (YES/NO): YES